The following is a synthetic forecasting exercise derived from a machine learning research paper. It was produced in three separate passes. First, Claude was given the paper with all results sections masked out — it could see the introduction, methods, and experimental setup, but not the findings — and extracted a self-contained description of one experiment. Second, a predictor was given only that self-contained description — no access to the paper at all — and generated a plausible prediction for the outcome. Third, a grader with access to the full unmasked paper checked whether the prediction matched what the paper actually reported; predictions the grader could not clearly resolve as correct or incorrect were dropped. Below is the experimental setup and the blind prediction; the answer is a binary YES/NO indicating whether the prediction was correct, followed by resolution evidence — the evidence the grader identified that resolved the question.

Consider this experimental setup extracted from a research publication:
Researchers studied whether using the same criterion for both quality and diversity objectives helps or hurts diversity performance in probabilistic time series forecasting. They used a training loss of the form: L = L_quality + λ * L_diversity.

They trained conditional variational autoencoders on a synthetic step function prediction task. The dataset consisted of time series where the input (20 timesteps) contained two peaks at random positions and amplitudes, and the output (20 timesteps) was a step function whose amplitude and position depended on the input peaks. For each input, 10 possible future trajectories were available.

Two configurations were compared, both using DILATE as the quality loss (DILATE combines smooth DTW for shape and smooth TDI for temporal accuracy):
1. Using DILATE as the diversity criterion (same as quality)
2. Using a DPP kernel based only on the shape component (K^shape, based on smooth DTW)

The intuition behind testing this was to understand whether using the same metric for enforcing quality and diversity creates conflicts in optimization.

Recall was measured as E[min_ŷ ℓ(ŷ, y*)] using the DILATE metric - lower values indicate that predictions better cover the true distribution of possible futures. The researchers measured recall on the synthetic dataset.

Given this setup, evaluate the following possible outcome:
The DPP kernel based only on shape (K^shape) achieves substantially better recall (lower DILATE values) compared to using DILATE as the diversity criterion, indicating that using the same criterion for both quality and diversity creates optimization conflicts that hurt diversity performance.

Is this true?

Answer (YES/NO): YES